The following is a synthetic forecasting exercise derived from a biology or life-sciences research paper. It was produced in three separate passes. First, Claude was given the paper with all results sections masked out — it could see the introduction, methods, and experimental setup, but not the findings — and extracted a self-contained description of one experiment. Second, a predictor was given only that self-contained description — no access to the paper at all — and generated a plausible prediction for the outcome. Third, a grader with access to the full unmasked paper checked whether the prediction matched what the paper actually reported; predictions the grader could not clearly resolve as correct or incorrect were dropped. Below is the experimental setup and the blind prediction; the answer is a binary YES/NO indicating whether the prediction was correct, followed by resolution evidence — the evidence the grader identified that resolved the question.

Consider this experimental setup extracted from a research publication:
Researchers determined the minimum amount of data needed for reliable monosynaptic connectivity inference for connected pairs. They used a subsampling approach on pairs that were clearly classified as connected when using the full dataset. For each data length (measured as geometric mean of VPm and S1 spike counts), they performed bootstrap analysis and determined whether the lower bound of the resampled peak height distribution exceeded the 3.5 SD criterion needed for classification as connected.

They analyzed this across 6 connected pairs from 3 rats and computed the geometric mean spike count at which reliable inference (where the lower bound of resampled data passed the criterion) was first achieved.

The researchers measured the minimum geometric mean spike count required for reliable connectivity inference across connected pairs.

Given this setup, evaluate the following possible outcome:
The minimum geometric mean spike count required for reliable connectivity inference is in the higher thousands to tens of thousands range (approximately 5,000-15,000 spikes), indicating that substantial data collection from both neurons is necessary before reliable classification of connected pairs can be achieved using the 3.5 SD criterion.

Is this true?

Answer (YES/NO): YES